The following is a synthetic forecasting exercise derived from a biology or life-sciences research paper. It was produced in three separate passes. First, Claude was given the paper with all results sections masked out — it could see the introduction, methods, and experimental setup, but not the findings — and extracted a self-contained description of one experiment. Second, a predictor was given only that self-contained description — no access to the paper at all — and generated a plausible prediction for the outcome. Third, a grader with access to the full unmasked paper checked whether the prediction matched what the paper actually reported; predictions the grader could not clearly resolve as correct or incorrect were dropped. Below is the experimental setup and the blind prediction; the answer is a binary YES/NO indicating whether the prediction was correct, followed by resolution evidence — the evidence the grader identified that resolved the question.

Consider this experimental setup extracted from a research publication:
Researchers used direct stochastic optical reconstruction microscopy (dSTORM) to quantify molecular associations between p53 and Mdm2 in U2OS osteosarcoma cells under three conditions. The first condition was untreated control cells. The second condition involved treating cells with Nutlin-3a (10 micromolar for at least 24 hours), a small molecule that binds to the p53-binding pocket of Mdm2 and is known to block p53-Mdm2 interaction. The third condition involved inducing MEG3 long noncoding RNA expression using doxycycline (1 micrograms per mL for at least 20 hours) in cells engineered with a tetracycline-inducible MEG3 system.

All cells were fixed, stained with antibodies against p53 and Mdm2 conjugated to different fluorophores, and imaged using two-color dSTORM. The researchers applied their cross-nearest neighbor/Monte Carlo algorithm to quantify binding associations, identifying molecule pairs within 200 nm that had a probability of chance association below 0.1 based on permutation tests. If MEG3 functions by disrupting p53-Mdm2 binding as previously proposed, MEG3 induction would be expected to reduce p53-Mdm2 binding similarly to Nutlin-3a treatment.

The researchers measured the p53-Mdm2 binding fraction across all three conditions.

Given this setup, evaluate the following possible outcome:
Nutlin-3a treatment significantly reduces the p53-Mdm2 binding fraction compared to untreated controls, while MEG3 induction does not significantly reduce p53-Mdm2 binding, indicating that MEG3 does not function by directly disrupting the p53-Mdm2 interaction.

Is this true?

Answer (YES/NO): NO